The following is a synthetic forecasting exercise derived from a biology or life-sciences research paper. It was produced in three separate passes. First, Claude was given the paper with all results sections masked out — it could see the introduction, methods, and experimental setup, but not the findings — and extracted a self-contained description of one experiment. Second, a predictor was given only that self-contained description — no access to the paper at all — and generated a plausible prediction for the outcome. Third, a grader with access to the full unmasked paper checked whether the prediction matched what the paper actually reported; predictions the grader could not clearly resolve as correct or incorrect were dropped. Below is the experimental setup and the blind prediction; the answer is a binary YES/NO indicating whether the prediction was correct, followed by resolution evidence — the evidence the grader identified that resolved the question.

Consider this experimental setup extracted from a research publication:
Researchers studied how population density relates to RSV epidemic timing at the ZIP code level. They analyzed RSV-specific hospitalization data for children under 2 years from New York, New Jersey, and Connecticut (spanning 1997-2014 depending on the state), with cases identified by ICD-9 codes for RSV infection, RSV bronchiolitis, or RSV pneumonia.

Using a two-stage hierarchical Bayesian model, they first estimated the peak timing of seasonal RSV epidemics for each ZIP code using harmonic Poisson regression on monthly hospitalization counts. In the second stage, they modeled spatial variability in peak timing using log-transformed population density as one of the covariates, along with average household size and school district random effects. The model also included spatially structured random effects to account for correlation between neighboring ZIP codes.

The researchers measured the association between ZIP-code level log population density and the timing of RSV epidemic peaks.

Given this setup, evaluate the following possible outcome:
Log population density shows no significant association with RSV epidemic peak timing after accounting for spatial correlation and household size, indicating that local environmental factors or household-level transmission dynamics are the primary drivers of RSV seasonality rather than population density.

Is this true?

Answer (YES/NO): NO